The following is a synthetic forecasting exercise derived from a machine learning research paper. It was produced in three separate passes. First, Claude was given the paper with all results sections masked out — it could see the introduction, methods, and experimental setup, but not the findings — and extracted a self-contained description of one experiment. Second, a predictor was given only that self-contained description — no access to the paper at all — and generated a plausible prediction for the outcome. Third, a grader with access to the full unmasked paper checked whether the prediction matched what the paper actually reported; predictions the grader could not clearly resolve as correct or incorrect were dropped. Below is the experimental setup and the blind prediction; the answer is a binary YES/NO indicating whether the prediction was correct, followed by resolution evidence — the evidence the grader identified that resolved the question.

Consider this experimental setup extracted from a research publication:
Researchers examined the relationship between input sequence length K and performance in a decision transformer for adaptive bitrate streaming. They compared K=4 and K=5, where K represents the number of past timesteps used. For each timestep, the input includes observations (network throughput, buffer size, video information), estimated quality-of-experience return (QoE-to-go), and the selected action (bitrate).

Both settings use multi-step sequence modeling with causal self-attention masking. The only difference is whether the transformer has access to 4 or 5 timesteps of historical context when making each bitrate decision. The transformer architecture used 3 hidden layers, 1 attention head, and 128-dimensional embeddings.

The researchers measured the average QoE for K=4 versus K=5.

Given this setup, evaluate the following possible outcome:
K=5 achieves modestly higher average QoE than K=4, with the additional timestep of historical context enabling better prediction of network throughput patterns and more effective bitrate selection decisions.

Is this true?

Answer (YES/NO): NO